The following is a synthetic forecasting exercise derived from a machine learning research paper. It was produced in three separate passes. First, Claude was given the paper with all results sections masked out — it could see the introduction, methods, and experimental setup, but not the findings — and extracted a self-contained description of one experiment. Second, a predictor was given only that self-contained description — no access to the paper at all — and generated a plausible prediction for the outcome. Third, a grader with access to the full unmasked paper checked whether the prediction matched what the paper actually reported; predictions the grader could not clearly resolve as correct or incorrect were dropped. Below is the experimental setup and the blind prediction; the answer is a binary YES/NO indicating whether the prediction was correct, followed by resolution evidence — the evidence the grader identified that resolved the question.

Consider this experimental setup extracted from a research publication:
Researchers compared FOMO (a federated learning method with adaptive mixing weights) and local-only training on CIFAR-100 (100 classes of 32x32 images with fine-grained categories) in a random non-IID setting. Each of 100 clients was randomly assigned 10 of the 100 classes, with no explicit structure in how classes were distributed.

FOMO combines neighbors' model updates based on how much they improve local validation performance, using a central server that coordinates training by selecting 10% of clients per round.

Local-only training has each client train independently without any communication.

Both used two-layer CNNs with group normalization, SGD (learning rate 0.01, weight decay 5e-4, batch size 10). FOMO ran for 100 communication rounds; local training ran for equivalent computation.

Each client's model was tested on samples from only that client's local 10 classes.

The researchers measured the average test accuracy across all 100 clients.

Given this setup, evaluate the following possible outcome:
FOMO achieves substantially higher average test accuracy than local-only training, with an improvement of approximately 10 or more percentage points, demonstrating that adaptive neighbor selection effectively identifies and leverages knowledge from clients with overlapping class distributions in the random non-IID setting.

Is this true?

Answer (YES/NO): NO